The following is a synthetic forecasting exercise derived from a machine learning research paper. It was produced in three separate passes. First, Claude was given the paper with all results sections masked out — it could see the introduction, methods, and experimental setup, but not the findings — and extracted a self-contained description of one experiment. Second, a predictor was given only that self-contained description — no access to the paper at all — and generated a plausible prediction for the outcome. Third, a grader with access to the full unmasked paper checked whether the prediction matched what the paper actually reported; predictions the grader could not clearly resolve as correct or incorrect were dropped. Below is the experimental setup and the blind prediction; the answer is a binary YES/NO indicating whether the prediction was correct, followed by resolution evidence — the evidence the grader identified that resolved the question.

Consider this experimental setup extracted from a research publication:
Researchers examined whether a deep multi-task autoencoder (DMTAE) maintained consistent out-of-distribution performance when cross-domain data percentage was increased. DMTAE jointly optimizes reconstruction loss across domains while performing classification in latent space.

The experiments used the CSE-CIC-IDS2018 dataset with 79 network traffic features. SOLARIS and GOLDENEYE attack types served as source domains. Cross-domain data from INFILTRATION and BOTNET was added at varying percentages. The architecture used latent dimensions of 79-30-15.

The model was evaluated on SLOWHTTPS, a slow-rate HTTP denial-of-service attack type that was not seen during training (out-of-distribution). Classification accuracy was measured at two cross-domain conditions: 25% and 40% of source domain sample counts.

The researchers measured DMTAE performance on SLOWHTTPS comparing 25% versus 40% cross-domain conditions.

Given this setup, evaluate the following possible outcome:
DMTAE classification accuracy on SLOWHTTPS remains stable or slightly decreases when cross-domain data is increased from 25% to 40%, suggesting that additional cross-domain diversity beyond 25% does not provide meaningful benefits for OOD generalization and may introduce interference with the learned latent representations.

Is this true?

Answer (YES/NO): NO